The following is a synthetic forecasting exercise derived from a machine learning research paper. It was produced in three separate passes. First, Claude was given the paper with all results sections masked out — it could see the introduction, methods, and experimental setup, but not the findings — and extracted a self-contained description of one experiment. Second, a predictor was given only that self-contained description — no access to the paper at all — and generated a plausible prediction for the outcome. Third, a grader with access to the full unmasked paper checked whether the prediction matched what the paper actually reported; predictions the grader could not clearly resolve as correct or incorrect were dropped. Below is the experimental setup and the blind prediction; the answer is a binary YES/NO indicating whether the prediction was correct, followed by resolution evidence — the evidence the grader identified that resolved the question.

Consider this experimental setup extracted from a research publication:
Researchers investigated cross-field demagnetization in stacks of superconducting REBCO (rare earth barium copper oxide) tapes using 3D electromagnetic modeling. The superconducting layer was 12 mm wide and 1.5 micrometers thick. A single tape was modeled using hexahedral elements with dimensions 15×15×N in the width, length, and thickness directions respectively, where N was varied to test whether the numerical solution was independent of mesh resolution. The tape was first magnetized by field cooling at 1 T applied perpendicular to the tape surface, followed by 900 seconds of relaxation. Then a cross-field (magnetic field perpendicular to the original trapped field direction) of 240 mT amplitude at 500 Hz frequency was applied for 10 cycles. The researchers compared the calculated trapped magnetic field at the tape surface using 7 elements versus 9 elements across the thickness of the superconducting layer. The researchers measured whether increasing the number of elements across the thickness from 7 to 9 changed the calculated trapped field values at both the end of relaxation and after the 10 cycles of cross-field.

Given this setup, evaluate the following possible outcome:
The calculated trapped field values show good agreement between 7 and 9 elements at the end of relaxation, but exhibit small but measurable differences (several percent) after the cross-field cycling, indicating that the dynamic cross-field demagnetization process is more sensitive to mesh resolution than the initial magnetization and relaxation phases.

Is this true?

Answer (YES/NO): NO